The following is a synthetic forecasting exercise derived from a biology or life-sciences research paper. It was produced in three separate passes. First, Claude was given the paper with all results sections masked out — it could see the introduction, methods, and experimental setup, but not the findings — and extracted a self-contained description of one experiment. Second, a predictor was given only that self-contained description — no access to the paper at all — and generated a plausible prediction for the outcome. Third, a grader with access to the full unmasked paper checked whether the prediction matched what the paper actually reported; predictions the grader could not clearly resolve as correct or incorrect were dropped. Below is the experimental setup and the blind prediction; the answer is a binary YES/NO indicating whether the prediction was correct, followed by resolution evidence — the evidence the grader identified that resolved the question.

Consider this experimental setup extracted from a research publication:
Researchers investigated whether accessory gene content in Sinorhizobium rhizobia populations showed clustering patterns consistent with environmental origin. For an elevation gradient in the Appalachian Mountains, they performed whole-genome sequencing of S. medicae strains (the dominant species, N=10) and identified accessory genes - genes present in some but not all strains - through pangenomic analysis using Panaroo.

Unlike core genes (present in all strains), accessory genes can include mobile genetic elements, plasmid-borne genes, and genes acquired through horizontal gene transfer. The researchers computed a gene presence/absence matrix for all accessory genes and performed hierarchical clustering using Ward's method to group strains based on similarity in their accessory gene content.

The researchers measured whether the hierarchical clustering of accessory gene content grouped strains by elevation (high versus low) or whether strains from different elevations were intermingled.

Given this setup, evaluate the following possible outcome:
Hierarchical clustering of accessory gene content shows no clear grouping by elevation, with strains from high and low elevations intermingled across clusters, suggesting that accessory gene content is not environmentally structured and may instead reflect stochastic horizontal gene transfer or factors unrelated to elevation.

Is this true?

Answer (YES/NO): YES